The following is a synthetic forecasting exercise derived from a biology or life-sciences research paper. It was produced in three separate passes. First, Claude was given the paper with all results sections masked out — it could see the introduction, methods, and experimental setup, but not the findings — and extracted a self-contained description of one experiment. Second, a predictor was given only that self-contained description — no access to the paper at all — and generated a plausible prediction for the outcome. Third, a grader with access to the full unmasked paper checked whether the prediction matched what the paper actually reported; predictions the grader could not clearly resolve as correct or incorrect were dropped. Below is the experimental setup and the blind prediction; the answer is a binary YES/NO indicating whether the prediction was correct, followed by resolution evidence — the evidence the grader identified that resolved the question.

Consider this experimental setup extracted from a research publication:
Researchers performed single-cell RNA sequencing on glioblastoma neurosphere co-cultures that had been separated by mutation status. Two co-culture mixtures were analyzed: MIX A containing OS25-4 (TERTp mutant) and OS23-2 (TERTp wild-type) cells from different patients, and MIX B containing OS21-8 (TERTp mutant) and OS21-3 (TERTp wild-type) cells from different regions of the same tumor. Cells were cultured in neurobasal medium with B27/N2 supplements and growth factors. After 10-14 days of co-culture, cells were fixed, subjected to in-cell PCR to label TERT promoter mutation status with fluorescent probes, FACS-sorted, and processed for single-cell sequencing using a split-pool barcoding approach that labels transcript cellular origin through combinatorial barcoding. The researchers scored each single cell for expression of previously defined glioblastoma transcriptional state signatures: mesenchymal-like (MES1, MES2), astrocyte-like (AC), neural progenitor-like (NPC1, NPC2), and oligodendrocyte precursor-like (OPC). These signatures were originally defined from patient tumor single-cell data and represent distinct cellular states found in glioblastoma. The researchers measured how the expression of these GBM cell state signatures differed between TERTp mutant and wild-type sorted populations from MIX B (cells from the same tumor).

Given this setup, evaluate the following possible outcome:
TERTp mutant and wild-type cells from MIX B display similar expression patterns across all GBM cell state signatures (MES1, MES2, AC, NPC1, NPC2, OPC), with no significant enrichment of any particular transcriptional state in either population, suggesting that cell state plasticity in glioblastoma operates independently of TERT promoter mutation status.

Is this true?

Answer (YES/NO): NO